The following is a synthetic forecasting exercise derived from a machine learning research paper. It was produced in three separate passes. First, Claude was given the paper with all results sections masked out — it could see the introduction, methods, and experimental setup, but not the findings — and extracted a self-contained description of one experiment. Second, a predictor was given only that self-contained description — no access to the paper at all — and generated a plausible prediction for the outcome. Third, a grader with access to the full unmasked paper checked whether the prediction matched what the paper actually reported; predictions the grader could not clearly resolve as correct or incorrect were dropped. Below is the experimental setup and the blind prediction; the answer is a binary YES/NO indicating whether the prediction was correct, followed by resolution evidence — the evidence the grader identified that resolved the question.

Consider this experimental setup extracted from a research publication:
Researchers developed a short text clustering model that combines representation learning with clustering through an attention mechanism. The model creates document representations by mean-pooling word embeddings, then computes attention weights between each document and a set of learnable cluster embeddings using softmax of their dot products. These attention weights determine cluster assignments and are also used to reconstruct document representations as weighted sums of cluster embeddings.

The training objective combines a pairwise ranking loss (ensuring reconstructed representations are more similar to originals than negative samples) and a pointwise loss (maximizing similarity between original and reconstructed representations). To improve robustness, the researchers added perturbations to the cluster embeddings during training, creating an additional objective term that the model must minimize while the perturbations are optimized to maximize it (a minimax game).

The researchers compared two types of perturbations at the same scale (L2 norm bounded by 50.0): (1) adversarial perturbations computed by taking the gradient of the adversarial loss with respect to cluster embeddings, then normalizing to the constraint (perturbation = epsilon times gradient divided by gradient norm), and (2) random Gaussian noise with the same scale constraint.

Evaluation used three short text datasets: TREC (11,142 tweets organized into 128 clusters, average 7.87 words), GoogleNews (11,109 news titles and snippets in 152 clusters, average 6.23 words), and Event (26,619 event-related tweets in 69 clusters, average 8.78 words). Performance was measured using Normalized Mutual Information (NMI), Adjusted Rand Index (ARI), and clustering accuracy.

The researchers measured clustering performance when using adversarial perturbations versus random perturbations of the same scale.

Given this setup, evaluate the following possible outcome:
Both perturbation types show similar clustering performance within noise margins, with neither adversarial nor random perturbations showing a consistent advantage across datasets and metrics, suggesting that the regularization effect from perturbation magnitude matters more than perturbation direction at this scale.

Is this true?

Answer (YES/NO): NO